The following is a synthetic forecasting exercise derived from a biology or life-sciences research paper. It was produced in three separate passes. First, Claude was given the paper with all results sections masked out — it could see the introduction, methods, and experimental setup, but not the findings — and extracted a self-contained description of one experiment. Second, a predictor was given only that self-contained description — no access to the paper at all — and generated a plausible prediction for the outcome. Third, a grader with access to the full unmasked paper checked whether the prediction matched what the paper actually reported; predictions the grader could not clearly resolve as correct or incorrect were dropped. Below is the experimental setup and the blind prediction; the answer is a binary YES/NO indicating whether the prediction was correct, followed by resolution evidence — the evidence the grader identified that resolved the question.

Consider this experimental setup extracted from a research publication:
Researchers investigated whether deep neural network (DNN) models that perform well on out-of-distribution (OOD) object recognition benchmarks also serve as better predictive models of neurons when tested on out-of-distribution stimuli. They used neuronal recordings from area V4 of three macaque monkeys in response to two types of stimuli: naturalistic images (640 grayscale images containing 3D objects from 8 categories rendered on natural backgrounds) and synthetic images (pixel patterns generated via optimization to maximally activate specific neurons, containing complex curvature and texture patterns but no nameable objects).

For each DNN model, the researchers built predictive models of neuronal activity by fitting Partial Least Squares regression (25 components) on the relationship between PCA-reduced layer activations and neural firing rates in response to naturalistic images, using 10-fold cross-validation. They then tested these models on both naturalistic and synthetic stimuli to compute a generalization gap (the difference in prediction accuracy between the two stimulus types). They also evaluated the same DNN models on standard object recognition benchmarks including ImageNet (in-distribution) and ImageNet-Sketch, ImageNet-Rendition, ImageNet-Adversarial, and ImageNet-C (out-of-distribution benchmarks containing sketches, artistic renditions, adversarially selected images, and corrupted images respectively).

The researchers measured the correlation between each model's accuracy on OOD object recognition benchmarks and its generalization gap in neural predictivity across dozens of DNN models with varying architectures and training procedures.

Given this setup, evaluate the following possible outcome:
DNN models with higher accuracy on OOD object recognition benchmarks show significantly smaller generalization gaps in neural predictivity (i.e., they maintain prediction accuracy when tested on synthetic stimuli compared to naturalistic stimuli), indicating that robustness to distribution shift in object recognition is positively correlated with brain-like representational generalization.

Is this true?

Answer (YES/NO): NO